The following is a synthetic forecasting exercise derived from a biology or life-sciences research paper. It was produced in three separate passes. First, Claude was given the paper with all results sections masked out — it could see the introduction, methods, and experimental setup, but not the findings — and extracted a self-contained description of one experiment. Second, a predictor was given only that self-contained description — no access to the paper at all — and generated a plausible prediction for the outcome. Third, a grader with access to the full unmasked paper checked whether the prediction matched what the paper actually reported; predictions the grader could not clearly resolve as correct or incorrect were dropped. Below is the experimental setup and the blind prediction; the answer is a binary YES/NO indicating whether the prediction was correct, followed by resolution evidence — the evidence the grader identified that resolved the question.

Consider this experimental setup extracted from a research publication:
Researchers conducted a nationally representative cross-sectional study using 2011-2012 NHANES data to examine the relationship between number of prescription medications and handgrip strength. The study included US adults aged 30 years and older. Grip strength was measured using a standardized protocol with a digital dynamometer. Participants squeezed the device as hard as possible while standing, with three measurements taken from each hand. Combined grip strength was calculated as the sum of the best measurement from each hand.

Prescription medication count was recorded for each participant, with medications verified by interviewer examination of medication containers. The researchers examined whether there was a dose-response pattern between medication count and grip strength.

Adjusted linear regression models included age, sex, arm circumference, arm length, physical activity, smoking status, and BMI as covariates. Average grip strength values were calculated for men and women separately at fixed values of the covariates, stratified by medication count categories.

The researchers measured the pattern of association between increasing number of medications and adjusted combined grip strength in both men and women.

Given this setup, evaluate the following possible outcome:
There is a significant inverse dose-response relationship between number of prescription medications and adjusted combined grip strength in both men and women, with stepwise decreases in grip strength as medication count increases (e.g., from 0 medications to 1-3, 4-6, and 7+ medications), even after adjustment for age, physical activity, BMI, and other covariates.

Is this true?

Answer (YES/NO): YES